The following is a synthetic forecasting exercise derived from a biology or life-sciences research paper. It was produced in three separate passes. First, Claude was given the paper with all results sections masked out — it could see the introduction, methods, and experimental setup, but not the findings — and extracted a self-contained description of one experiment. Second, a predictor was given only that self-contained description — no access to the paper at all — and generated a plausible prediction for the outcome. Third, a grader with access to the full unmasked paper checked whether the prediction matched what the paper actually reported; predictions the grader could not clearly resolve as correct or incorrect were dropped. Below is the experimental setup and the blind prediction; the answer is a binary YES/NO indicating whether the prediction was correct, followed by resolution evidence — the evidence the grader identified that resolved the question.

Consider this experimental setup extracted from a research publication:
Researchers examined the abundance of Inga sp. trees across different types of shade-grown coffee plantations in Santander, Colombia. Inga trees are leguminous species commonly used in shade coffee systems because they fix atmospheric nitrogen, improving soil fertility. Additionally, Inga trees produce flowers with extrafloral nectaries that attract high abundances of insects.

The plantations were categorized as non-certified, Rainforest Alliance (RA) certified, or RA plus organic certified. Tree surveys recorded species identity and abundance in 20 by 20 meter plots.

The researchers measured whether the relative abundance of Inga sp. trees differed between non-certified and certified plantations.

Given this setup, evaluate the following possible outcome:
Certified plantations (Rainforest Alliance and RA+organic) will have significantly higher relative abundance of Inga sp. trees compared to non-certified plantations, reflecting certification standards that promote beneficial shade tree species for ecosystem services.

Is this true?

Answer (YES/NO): NO